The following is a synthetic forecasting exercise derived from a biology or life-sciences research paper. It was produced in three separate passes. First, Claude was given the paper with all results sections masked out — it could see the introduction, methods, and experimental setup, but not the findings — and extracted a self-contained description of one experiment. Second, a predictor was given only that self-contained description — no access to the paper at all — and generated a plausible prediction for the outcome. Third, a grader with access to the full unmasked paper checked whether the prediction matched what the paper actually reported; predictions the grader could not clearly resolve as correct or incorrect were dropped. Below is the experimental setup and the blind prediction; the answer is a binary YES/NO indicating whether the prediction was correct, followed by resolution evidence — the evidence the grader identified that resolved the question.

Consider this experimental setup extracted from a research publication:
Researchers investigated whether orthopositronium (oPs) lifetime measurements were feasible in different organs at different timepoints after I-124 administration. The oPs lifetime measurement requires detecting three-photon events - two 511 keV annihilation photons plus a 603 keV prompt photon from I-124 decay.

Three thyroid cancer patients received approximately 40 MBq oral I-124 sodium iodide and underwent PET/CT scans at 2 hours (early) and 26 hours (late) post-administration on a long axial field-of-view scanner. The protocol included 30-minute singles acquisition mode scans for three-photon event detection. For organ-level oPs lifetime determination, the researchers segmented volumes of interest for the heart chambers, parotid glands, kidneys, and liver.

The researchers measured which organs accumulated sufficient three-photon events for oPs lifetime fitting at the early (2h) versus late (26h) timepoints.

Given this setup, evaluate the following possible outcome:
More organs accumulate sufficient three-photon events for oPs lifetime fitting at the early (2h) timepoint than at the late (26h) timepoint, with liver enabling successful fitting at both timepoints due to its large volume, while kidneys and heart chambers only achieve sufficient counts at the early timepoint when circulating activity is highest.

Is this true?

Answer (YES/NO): NO